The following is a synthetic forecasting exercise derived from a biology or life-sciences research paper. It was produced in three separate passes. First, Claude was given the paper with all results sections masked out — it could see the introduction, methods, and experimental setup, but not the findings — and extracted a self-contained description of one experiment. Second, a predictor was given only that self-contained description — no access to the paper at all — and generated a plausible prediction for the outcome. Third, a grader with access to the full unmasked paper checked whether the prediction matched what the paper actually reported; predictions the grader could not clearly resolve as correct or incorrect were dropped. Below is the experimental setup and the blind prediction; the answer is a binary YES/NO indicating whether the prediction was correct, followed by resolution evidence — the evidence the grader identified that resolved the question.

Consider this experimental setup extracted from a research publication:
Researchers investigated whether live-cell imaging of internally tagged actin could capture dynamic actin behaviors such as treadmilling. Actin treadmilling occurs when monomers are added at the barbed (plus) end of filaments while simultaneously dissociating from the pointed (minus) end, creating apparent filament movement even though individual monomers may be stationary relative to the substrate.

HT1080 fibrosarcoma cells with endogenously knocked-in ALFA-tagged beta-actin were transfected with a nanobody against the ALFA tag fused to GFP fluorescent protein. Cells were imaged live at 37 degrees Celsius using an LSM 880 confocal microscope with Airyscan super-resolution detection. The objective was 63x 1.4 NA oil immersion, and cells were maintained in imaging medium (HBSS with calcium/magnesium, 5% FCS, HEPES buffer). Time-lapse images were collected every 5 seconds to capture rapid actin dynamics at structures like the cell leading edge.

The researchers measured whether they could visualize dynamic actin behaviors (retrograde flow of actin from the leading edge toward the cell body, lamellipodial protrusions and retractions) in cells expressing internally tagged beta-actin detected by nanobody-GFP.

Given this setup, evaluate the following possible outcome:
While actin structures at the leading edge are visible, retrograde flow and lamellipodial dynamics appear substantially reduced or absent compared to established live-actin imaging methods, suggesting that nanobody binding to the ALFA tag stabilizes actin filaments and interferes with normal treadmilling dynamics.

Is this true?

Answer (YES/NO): NO